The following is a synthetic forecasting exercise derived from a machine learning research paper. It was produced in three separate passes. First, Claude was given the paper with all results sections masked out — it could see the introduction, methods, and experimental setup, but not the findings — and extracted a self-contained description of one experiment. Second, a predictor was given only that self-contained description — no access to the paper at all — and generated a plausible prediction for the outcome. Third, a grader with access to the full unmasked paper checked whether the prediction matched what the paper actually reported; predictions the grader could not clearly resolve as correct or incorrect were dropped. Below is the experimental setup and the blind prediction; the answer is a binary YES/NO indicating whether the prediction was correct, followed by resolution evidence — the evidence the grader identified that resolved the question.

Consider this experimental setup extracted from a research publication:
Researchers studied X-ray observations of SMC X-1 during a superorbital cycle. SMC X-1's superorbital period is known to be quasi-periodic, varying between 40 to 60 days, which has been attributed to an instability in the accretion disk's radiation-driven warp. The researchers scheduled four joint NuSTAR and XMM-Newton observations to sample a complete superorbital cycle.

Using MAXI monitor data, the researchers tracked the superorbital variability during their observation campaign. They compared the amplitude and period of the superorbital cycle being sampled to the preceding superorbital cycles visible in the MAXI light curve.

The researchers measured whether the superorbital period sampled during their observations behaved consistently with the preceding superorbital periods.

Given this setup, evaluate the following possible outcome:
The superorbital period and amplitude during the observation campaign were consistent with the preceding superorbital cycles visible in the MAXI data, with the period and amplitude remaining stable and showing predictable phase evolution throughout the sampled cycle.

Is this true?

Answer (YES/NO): NO